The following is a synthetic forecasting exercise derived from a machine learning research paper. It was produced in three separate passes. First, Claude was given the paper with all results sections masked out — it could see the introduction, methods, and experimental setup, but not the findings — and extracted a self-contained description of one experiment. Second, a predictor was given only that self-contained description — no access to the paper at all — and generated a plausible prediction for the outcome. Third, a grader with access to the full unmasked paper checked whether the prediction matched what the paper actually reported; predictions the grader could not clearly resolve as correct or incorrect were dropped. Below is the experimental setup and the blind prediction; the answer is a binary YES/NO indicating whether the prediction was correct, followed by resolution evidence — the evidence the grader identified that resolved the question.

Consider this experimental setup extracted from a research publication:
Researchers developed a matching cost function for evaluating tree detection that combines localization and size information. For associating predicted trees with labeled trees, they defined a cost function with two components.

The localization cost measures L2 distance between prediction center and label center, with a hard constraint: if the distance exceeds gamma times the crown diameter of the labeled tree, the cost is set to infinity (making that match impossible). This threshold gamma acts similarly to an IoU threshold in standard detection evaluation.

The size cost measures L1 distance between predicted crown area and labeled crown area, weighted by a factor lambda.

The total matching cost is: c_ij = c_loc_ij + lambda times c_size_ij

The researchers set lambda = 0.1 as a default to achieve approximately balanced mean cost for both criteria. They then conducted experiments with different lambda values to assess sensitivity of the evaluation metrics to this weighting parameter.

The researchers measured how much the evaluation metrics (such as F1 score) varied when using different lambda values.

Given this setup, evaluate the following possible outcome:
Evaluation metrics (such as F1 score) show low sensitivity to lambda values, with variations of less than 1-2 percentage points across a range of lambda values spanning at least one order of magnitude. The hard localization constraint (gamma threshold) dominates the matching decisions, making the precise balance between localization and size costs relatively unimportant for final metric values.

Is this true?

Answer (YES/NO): YES